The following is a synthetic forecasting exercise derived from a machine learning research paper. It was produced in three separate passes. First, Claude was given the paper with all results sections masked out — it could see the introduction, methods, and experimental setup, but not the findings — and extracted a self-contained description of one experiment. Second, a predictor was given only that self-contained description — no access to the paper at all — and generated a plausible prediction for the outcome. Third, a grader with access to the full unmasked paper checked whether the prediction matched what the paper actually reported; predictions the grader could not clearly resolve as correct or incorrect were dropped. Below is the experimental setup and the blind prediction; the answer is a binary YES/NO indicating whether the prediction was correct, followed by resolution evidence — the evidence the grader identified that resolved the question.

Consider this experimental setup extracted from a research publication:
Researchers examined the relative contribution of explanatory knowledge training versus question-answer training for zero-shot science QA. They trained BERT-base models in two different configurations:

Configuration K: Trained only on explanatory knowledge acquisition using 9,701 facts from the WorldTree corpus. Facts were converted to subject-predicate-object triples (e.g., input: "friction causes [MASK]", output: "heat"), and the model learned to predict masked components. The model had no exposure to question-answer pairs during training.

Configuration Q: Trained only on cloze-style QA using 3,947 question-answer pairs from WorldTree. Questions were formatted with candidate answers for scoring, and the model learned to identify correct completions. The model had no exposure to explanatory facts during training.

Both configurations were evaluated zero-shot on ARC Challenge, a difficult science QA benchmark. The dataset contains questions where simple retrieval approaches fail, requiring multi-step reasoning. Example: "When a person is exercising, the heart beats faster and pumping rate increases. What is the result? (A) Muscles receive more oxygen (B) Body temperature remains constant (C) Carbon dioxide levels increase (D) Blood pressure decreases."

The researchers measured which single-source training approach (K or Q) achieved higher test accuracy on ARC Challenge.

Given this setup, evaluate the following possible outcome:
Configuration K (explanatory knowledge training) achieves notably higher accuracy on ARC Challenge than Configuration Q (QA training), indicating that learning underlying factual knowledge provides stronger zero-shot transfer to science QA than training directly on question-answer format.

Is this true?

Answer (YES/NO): YES